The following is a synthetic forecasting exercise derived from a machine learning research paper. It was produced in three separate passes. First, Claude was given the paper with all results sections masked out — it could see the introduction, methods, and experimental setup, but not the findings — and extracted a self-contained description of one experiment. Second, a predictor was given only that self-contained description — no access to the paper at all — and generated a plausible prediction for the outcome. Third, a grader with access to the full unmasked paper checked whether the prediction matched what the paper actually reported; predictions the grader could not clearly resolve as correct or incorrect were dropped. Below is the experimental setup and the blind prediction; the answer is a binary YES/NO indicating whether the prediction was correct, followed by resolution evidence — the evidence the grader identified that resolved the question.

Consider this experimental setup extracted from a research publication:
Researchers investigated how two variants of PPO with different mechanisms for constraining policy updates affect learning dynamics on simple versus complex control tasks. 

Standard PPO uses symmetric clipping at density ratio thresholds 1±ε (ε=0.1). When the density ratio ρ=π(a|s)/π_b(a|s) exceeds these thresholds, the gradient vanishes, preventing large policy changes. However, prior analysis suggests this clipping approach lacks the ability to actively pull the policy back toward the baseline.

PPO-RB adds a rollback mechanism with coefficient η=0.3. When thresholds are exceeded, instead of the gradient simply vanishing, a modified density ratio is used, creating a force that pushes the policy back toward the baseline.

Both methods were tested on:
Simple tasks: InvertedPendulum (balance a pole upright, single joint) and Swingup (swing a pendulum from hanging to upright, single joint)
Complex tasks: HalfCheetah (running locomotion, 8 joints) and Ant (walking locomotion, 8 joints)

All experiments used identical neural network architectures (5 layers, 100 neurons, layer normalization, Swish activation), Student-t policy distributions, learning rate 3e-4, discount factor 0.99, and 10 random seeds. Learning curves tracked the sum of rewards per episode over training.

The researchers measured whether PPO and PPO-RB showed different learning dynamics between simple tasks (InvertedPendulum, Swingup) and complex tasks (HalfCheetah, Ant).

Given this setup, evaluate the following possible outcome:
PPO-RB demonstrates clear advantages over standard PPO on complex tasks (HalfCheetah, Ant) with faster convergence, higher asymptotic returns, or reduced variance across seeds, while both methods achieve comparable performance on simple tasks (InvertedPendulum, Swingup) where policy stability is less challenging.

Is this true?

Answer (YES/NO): NO